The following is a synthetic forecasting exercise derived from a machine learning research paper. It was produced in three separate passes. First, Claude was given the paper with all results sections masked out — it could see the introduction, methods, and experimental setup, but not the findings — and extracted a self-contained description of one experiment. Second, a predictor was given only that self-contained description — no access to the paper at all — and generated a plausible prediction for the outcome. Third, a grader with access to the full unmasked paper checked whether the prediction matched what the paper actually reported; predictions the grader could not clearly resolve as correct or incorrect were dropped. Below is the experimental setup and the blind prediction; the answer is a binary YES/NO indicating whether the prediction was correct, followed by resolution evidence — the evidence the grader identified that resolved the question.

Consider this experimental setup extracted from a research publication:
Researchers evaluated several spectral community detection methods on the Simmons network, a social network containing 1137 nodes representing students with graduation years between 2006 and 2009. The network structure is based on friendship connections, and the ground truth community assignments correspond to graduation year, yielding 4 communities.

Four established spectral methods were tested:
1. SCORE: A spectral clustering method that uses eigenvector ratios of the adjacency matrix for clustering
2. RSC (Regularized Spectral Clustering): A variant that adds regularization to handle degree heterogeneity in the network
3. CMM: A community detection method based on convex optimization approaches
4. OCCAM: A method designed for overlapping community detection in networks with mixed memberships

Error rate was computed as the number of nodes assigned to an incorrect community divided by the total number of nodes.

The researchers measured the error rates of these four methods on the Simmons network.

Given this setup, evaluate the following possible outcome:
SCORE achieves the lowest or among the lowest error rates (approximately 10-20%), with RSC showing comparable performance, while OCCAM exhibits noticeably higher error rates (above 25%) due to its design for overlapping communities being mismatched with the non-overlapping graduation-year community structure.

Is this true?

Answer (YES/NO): NO